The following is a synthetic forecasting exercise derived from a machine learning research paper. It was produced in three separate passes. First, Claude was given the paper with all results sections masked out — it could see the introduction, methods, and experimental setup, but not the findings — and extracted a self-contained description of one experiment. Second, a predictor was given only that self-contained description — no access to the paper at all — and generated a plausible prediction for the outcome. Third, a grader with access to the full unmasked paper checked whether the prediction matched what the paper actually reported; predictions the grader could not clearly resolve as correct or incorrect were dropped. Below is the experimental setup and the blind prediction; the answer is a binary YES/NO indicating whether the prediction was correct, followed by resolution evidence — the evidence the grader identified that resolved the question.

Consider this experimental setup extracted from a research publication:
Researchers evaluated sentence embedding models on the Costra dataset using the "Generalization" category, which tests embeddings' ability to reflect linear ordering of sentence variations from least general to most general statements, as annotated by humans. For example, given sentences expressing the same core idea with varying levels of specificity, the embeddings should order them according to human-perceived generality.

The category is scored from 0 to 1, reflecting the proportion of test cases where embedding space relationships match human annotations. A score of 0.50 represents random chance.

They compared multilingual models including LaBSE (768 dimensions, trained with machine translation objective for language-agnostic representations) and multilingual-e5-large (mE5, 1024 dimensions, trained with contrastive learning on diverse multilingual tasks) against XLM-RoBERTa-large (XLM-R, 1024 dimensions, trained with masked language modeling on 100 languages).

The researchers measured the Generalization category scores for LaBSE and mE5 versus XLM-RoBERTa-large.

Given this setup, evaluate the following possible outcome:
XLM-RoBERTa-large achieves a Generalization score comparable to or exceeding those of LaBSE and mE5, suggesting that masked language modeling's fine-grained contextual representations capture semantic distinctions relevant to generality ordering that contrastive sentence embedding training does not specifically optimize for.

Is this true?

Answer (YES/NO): NO